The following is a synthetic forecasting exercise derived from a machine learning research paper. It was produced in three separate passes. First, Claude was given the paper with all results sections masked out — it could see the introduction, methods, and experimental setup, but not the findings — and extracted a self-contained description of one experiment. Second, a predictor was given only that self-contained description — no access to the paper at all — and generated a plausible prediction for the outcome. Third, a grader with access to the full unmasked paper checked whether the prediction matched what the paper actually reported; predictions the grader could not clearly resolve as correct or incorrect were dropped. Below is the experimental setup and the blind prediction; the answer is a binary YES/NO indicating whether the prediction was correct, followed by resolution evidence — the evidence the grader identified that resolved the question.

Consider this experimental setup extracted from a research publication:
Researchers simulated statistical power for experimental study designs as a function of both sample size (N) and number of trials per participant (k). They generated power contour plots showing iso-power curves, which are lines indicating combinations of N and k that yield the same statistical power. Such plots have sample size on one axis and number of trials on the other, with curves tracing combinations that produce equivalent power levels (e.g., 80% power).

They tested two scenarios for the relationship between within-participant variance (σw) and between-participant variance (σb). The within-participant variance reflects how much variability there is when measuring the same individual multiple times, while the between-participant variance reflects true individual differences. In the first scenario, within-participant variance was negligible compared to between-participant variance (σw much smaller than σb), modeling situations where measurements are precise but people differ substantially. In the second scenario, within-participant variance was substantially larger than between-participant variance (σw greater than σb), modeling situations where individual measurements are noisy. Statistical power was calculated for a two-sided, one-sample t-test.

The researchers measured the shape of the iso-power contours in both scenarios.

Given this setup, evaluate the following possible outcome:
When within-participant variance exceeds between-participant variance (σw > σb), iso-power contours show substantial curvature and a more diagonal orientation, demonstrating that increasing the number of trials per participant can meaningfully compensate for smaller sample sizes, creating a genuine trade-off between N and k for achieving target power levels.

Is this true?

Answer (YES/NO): YES